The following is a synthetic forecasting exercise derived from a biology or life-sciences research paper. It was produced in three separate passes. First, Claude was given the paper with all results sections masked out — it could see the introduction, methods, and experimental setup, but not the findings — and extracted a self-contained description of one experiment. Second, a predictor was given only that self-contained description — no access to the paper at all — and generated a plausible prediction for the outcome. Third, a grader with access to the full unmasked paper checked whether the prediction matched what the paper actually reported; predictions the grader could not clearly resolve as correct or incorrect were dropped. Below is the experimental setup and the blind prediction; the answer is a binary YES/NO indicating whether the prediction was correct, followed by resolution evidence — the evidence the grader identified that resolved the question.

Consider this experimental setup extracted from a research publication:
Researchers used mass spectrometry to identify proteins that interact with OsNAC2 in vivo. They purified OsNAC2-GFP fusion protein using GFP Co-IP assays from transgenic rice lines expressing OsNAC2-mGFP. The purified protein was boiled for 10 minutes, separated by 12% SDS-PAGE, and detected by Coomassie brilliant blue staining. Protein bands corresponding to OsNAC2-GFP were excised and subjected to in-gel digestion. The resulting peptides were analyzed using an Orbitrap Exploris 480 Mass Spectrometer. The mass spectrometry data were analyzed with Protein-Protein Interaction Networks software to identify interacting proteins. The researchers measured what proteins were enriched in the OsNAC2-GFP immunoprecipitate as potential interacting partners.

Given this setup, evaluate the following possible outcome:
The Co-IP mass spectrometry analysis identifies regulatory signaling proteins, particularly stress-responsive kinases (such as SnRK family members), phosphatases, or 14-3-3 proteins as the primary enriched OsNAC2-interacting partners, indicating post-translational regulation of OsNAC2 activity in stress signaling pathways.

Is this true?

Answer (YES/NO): NO